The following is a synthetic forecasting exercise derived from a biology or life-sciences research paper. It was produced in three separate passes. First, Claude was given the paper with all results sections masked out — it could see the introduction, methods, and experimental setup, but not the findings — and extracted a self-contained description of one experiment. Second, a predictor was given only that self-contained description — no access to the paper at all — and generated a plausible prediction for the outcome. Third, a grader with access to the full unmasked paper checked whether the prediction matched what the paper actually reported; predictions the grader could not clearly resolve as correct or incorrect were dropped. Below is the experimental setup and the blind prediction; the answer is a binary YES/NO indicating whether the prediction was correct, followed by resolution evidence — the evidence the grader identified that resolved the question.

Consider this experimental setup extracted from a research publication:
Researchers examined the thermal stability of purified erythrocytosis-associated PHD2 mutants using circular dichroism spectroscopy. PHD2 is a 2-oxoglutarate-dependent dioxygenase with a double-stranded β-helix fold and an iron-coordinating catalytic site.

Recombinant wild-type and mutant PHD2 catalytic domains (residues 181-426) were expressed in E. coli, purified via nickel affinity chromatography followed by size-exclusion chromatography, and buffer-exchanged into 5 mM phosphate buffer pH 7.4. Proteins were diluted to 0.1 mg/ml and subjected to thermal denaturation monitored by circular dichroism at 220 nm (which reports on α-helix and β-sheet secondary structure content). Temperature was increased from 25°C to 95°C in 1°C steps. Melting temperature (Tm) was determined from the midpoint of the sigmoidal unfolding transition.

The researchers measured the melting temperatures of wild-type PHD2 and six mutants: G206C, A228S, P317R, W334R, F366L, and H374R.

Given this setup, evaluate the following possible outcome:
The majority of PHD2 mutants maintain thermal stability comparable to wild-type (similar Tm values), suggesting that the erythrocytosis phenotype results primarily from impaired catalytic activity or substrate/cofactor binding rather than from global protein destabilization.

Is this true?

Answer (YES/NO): NO